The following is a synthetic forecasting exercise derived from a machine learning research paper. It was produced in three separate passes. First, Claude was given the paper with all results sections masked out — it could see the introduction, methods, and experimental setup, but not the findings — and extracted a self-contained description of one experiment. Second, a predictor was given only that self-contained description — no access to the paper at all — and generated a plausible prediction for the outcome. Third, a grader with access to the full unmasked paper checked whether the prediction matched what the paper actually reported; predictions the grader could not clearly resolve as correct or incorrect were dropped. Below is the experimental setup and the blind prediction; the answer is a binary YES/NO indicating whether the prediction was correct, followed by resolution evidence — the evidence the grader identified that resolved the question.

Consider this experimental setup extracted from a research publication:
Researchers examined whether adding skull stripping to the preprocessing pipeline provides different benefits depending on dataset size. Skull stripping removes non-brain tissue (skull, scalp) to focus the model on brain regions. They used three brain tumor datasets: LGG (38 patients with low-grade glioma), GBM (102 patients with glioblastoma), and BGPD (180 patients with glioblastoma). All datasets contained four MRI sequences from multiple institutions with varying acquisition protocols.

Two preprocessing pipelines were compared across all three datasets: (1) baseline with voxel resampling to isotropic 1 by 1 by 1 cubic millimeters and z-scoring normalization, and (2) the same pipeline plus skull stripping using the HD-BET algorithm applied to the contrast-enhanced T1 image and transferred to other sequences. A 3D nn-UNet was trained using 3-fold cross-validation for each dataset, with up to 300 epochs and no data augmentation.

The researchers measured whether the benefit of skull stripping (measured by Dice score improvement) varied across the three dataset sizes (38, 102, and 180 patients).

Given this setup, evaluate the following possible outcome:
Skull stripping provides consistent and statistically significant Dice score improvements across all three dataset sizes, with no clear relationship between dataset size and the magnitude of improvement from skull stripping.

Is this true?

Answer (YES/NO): NO